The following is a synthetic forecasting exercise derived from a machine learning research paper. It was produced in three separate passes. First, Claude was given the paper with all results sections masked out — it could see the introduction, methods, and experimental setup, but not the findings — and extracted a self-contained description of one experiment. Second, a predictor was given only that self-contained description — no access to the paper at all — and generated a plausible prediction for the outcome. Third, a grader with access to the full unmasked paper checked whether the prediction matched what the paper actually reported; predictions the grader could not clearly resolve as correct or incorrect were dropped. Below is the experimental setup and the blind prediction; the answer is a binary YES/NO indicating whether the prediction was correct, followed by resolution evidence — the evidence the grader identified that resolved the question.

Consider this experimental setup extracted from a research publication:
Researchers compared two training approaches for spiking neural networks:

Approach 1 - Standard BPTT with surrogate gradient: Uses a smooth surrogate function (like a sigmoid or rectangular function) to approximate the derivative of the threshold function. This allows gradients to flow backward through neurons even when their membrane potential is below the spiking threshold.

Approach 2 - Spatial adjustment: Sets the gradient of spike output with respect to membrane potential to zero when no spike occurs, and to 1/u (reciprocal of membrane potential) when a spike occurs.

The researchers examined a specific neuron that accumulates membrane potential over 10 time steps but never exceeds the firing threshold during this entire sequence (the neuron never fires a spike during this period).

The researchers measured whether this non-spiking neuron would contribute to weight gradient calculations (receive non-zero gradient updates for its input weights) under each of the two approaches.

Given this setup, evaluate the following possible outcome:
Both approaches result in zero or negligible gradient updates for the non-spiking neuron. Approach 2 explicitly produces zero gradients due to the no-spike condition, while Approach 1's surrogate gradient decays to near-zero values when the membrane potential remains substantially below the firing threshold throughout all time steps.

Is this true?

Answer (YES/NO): NO